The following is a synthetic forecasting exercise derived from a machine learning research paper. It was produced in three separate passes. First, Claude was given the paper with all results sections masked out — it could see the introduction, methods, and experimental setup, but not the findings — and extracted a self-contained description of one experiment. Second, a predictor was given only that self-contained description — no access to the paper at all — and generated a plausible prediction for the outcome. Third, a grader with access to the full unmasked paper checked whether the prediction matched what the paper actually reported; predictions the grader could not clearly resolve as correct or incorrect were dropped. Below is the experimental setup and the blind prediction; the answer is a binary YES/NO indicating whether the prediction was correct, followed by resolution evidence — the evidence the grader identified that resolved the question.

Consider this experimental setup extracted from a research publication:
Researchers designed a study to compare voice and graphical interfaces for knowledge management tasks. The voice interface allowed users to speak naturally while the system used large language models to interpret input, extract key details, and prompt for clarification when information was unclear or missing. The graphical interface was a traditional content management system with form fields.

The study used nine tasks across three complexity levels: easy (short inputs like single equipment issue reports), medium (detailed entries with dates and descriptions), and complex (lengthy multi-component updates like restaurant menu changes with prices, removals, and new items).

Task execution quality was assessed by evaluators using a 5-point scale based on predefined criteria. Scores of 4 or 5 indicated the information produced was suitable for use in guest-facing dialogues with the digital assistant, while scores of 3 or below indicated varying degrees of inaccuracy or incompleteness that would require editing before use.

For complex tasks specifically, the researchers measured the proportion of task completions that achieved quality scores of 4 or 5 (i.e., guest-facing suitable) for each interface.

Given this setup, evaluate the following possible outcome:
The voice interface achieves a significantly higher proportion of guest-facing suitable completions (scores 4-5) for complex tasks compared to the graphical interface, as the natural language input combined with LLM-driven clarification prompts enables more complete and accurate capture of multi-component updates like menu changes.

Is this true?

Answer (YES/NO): NO